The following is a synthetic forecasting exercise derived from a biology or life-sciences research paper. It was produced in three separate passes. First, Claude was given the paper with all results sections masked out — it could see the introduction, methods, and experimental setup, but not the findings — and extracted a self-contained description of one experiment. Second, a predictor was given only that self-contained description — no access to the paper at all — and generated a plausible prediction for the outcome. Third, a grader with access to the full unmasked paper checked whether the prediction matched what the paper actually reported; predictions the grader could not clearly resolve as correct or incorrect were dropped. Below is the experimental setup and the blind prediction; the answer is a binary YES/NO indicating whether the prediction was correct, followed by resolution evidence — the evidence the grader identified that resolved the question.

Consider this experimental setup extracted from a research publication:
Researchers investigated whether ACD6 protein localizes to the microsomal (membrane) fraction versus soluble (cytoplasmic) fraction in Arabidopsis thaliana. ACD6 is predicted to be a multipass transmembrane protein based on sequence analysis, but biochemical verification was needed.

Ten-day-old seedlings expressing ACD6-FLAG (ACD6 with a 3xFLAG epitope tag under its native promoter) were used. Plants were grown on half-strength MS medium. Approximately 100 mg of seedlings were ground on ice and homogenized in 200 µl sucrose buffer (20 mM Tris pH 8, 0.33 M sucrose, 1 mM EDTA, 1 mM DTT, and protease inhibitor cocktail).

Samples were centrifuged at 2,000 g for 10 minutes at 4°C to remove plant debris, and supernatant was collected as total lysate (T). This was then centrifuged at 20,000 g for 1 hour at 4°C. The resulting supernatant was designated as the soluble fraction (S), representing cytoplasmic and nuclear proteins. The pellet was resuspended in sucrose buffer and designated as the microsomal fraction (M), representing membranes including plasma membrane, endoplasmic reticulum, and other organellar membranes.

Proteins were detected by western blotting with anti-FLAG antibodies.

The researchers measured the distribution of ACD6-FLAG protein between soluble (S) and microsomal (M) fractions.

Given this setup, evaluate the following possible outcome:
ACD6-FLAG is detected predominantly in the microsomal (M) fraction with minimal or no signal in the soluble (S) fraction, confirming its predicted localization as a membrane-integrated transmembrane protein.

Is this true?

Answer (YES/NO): YES